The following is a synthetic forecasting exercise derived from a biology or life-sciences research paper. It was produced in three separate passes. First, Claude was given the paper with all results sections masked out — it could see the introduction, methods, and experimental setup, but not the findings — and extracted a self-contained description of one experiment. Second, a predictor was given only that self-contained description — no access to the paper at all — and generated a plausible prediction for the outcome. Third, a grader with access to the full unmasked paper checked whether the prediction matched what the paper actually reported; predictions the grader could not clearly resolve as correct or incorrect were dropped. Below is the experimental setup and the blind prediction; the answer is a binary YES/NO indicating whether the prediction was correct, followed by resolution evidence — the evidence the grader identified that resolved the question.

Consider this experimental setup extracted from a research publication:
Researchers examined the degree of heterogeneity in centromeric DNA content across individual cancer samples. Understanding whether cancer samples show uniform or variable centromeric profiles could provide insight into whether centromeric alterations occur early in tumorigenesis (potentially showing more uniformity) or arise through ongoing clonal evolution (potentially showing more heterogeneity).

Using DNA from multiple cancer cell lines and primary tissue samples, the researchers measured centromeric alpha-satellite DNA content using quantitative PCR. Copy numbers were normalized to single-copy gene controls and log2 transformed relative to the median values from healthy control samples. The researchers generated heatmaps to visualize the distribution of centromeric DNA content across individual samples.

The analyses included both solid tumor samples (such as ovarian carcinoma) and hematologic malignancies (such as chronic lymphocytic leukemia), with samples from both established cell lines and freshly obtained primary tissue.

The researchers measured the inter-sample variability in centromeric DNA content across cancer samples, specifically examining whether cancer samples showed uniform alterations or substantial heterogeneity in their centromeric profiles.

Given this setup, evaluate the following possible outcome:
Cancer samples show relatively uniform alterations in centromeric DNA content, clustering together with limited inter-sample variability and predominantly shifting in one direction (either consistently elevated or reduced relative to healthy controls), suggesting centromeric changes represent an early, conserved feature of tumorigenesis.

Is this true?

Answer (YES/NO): NO